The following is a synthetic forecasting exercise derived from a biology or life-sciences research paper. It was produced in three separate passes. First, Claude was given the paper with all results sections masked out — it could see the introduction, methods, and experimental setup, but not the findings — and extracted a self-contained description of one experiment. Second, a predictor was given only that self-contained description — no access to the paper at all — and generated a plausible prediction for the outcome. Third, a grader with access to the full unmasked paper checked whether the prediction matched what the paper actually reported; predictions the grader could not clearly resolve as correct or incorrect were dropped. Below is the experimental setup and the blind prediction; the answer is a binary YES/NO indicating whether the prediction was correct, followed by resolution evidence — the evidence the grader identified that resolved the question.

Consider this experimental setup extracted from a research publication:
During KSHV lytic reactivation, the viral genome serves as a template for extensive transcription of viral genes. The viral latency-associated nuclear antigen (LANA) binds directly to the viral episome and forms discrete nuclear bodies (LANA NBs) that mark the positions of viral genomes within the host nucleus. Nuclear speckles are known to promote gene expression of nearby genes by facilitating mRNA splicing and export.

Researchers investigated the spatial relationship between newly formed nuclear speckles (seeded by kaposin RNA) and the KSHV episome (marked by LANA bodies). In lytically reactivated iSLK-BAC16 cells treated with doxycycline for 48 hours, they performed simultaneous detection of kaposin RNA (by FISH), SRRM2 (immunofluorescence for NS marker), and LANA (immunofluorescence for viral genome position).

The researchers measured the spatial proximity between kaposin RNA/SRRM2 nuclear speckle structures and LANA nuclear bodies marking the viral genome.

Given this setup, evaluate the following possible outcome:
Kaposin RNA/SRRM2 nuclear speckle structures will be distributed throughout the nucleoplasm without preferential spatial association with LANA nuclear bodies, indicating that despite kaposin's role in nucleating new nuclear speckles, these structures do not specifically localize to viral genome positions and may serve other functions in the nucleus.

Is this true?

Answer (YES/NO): NO